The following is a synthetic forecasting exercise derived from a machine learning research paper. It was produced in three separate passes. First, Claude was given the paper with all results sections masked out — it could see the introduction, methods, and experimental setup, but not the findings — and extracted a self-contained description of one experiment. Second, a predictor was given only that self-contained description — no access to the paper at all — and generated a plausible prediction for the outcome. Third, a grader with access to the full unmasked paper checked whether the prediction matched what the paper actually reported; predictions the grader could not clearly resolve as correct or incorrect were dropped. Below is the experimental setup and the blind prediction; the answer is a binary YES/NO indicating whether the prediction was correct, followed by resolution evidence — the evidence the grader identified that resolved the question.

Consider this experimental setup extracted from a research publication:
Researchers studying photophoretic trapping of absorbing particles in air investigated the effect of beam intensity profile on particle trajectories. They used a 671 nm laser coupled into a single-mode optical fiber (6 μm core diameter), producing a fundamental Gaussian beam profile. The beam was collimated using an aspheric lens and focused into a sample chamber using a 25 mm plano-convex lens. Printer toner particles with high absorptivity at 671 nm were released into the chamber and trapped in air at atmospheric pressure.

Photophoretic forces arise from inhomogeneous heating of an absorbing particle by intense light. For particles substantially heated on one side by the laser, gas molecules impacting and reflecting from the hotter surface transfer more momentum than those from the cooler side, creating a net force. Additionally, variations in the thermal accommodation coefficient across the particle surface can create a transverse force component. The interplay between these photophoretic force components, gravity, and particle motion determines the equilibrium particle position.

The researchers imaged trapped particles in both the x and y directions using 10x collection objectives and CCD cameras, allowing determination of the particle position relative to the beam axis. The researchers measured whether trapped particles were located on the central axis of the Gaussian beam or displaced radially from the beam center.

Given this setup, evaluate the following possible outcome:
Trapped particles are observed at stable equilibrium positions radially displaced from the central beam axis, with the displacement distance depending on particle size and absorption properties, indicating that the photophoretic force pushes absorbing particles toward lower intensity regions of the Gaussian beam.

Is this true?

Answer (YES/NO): NO